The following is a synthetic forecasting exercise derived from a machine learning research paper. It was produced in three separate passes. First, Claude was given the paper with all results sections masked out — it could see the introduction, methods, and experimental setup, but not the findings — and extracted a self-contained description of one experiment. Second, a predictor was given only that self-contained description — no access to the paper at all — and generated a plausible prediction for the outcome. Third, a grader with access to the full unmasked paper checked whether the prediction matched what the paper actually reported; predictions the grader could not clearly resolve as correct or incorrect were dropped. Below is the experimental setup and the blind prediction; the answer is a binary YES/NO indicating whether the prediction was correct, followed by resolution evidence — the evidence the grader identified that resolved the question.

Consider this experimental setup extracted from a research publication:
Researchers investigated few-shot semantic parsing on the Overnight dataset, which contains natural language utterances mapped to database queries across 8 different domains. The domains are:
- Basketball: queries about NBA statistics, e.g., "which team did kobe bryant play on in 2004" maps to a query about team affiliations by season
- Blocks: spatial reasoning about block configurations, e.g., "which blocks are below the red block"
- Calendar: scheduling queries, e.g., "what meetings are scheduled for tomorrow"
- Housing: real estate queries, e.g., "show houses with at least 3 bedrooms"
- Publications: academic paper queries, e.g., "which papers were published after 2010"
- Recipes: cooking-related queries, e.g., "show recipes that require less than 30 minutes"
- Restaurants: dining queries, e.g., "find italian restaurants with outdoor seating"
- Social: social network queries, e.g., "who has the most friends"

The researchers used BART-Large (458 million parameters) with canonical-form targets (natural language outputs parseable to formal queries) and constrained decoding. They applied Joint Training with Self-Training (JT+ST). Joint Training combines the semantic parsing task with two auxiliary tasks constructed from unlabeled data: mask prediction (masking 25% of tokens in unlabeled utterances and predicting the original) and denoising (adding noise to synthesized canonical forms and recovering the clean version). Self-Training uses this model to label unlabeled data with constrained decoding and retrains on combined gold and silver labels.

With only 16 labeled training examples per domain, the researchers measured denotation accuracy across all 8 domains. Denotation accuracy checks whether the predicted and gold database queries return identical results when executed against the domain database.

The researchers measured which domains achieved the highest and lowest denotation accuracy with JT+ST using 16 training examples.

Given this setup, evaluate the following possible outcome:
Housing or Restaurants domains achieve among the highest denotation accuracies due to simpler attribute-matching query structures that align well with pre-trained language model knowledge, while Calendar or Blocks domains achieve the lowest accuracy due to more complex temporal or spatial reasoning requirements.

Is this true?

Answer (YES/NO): NO